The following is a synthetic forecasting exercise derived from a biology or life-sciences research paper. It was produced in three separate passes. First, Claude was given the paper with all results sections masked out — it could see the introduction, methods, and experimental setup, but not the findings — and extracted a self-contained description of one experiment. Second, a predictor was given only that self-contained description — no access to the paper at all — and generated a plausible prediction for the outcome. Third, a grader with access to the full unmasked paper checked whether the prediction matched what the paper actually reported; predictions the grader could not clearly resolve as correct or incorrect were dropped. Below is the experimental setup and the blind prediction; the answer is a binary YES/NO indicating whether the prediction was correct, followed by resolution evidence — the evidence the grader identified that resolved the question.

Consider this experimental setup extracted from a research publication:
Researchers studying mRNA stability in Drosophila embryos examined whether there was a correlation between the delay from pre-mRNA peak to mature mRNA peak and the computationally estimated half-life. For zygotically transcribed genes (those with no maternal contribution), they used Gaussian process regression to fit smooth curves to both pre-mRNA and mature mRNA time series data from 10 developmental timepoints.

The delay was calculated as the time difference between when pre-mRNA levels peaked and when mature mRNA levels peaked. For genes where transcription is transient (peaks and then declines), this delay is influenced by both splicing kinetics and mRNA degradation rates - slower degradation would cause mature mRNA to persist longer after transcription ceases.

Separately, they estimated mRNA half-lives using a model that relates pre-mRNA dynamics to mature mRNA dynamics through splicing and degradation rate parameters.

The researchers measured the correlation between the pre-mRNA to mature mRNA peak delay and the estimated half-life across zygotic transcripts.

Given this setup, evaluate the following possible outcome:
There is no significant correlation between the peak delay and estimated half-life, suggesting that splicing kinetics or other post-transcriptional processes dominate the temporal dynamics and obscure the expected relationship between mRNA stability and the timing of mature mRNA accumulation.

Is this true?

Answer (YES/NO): NO